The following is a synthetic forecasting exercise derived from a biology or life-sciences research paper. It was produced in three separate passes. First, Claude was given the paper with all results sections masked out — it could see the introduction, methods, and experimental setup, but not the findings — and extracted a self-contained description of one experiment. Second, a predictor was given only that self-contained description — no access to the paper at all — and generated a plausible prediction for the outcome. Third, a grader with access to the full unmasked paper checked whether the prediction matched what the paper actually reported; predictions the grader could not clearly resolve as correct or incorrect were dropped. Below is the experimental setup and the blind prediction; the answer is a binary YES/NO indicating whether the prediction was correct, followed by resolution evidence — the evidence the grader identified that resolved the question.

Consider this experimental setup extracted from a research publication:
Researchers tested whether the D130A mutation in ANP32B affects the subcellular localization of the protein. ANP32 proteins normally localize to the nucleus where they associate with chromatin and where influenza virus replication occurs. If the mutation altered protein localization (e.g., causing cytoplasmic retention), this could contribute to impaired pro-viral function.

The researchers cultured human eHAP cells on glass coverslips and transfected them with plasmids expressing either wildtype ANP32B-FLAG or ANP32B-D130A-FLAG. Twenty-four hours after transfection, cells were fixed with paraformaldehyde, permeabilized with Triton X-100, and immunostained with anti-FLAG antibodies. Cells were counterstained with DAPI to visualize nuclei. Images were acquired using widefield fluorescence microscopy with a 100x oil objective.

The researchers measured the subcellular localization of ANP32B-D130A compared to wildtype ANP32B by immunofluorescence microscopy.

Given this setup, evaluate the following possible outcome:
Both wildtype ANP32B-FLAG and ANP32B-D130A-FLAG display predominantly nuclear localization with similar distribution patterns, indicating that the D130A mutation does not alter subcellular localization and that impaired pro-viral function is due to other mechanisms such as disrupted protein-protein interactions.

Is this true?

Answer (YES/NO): YES